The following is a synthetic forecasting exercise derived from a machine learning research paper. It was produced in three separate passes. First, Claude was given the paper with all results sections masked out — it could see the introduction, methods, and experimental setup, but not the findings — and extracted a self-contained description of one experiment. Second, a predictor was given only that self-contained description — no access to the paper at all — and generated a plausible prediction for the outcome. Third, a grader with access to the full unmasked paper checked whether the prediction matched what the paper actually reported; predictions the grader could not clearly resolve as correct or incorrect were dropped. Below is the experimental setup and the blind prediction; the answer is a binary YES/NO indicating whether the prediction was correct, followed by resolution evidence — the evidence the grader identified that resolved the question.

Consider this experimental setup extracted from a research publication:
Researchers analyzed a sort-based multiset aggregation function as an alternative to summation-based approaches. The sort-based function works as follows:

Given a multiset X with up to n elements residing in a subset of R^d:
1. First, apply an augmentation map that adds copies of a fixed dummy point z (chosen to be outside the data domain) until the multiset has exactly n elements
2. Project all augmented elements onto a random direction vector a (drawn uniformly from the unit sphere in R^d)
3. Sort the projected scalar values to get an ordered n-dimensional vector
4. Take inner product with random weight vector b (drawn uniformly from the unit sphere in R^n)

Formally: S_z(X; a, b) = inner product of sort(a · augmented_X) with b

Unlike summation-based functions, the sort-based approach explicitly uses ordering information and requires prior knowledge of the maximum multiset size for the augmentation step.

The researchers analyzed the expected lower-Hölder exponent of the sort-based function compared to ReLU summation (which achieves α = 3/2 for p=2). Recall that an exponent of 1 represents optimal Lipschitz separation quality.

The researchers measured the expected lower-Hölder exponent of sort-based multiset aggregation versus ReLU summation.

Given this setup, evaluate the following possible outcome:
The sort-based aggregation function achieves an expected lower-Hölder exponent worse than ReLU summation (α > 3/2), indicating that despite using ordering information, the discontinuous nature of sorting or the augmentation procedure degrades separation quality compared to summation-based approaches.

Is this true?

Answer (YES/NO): NO